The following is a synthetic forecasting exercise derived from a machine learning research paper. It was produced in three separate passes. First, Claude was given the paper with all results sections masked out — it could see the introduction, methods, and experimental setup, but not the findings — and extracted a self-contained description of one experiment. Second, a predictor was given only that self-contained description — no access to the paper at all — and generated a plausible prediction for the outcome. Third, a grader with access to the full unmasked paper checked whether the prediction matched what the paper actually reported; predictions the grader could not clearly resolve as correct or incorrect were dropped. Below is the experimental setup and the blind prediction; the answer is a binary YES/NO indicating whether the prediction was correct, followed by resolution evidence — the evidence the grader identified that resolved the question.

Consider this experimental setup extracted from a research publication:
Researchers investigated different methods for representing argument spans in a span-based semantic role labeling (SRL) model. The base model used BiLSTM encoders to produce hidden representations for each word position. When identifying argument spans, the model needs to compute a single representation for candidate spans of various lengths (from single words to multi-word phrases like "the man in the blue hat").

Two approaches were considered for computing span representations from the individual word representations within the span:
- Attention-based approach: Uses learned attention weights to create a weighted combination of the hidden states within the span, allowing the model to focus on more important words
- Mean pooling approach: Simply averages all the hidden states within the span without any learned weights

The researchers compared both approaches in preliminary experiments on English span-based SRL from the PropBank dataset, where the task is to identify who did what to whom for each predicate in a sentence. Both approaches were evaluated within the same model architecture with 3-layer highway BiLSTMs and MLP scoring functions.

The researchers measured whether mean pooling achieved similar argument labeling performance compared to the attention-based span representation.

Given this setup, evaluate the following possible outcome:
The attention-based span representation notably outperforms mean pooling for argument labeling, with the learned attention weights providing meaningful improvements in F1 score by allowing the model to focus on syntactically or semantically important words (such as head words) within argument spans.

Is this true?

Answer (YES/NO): NO